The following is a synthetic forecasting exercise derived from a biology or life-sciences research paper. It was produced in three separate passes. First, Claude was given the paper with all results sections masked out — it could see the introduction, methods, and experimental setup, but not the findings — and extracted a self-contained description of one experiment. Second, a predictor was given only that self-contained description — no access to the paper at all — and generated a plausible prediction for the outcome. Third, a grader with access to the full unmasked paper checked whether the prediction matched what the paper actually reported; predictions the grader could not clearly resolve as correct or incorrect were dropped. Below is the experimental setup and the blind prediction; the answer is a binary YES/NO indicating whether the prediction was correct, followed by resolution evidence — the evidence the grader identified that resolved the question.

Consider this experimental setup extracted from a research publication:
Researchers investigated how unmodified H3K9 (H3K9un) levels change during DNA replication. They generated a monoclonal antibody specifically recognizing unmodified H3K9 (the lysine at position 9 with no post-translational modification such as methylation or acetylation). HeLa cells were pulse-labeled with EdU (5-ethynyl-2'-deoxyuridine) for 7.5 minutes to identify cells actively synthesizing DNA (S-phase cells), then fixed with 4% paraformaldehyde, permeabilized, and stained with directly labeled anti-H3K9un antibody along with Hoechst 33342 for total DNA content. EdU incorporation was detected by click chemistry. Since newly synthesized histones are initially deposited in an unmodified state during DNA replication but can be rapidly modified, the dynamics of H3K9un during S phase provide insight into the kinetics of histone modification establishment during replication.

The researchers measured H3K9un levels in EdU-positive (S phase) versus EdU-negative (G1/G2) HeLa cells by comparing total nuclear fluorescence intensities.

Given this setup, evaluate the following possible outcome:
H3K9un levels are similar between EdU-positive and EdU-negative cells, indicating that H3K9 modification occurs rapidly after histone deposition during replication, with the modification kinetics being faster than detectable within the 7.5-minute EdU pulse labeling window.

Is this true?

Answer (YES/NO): NO